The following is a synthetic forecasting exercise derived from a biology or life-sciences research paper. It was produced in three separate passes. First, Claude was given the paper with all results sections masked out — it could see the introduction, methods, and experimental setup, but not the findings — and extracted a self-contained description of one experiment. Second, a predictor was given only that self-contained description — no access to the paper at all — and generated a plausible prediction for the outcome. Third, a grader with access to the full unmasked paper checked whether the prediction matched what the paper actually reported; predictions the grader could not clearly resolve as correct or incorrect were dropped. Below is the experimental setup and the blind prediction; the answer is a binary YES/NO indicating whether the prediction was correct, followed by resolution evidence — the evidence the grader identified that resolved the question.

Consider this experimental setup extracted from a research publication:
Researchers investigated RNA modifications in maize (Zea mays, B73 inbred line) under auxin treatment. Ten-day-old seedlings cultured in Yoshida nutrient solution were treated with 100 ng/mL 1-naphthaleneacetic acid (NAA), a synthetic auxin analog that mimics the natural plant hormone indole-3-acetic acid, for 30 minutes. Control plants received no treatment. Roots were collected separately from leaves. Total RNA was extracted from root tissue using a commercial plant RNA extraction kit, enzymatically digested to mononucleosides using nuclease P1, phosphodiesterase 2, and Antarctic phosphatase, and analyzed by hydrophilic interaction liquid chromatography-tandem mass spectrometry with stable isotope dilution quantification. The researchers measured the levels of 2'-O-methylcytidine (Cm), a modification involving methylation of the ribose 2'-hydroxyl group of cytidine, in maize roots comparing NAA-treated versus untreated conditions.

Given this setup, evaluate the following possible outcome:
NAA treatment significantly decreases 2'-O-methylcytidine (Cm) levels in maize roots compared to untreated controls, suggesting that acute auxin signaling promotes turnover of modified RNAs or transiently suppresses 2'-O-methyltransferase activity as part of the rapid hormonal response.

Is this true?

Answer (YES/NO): NO